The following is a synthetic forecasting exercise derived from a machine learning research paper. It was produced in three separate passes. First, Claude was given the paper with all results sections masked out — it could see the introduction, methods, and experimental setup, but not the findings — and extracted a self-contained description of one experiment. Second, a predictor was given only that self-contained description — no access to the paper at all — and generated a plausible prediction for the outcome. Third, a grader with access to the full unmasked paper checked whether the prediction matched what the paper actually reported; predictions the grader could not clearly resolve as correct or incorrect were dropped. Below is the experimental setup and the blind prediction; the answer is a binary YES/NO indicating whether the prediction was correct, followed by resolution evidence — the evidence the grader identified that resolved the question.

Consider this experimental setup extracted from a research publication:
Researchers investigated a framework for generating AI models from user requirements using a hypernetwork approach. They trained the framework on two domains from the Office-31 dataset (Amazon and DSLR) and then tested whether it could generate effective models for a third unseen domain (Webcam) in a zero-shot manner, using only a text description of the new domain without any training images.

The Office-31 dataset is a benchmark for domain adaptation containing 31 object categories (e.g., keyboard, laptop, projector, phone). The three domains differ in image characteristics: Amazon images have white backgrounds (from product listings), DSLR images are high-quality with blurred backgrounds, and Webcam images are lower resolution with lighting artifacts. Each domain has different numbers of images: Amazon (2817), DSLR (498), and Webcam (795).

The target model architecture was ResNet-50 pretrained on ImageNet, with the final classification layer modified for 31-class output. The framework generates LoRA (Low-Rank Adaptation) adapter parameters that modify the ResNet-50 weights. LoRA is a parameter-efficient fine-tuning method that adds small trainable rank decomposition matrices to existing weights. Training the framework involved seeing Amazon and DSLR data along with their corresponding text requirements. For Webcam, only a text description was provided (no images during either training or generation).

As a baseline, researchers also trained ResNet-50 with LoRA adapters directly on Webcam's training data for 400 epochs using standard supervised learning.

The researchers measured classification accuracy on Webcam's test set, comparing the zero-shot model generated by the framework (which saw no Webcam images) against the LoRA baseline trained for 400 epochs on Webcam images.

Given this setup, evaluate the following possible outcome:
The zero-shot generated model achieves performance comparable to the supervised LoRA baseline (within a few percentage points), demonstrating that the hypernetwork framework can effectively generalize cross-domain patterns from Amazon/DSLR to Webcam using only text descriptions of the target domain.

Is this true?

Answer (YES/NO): YES